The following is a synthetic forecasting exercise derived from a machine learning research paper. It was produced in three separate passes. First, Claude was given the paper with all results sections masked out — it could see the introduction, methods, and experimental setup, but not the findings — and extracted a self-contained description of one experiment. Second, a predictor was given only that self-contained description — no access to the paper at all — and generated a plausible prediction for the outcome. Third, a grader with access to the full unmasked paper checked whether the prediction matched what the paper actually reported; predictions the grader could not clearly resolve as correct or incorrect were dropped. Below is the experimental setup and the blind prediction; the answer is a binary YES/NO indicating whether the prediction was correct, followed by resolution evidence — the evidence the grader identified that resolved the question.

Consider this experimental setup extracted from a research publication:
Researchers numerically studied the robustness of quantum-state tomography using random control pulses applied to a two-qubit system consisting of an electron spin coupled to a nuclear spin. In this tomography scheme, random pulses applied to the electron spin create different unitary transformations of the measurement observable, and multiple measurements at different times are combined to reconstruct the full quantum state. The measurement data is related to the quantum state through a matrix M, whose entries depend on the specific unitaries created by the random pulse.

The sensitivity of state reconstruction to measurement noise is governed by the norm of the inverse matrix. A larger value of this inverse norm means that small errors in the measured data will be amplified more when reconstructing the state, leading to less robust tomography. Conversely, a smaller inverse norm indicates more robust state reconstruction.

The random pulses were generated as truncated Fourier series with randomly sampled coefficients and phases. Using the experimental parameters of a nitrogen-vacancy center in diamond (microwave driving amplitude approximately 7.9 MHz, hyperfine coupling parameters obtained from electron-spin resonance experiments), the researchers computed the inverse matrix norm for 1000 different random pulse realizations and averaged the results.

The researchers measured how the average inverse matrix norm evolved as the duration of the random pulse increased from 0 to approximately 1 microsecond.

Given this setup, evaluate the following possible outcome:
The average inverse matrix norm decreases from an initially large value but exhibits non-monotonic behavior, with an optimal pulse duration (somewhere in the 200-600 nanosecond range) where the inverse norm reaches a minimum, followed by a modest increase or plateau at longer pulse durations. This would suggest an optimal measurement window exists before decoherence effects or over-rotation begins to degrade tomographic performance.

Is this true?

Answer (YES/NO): NO